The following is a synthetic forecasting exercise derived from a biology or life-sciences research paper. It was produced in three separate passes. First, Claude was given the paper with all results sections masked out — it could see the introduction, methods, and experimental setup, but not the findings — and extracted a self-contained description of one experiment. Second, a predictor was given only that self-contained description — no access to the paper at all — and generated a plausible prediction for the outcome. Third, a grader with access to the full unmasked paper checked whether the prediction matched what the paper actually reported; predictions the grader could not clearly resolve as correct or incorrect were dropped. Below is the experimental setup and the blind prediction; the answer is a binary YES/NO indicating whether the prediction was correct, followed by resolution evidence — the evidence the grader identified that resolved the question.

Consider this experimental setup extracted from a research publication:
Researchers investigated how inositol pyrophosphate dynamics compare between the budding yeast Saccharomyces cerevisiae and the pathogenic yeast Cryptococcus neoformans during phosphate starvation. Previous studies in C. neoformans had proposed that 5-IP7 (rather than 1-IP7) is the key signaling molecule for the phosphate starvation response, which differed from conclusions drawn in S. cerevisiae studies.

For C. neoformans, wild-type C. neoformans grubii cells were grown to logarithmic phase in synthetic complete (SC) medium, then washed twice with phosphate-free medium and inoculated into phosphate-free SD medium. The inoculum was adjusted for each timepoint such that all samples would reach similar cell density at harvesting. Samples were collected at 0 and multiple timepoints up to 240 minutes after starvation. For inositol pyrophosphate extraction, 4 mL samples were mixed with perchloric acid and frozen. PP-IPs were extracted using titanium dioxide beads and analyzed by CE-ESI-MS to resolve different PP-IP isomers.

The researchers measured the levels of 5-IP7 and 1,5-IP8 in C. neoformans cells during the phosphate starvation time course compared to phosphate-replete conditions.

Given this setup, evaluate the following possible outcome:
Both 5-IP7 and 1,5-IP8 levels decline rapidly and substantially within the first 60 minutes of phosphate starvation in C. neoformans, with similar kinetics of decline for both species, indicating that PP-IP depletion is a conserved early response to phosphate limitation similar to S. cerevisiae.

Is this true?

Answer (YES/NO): NO